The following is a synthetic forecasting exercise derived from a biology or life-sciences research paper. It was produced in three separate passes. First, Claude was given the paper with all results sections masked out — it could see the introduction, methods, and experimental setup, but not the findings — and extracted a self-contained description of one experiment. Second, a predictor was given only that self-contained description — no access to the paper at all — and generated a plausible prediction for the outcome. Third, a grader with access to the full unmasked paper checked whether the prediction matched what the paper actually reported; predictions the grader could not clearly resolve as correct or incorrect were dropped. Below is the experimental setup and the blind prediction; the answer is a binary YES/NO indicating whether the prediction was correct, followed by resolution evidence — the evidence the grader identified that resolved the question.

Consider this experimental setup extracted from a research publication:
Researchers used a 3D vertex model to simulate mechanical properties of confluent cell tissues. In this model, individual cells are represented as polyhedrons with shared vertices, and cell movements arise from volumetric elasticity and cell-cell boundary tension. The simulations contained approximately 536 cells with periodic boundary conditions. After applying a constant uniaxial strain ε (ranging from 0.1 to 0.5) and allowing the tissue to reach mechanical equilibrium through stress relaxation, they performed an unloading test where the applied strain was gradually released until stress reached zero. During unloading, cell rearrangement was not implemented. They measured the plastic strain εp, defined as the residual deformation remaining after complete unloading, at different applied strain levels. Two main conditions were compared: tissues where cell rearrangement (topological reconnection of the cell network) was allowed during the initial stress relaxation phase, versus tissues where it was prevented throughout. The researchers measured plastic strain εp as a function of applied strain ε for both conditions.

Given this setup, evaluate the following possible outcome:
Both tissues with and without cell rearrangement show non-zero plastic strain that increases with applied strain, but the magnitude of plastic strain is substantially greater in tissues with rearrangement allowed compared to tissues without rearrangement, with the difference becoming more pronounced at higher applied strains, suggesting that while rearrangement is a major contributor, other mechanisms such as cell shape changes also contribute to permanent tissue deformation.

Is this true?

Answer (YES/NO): NO